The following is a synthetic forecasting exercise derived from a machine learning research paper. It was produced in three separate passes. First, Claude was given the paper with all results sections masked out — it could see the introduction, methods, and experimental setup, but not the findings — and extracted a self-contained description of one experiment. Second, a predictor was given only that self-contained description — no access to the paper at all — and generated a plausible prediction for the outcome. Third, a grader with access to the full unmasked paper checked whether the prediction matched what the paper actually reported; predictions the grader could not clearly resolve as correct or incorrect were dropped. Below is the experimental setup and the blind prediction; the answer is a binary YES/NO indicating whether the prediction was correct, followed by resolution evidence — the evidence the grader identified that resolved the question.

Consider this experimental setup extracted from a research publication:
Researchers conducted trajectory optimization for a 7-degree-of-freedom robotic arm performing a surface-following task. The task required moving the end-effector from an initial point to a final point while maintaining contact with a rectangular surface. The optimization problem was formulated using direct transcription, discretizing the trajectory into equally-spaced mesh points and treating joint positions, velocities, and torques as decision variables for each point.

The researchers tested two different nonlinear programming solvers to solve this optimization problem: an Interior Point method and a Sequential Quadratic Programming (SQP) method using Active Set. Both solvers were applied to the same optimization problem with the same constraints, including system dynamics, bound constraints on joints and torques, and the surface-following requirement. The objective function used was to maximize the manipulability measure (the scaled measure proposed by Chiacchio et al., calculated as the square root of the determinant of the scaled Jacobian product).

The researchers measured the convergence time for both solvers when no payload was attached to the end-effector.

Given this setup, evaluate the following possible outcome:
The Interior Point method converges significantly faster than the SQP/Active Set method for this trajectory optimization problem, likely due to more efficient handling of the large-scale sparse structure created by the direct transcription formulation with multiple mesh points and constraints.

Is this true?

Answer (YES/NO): YES